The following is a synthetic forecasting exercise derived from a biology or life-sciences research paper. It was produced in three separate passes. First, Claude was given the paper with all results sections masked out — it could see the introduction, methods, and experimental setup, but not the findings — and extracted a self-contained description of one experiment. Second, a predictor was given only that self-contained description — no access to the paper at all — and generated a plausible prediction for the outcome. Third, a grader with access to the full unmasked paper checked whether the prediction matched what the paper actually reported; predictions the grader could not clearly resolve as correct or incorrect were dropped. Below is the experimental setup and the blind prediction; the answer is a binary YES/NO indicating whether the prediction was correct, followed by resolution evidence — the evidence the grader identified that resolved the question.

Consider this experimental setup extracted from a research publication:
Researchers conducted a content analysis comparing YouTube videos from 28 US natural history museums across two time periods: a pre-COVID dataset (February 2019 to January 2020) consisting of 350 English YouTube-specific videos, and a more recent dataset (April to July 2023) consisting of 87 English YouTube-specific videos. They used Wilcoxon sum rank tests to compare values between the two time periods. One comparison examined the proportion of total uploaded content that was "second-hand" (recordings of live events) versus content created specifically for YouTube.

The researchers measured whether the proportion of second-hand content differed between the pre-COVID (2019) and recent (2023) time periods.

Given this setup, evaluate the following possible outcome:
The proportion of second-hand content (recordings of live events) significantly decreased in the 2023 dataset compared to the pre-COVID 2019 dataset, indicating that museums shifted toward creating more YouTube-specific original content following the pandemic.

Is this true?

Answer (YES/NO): NO